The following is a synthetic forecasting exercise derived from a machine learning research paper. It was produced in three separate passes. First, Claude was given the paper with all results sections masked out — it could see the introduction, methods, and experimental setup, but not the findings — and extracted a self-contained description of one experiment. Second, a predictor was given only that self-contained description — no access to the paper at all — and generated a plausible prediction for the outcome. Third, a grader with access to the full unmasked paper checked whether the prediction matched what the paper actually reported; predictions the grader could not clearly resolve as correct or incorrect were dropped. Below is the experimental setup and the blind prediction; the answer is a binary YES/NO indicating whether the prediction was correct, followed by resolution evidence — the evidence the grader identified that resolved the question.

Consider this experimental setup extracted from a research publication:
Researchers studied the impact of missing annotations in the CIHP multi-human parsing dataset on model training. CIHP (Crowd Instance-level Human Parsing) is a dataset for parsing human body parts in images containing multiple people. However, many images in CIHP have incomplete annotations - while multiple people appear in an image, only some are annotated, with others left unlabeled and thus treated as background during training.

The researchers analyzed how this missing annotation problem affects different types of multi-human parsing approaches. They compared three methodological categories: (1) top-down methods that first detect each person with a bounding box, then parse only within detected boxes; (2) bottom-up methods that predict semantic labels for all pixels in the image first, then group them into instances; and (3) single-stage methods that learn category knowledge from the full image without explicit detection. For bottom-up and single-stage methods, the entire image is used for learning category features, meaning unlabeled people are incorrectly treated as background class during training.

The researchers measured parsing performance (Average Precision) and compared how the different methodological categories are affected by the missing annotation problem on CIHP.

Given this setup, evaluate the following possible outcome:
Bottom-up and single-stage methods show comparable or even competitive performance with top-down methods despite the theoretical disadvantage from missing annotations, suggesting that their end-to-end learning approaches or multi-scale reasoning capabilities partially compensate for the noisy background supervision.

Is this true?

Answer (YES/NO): NO